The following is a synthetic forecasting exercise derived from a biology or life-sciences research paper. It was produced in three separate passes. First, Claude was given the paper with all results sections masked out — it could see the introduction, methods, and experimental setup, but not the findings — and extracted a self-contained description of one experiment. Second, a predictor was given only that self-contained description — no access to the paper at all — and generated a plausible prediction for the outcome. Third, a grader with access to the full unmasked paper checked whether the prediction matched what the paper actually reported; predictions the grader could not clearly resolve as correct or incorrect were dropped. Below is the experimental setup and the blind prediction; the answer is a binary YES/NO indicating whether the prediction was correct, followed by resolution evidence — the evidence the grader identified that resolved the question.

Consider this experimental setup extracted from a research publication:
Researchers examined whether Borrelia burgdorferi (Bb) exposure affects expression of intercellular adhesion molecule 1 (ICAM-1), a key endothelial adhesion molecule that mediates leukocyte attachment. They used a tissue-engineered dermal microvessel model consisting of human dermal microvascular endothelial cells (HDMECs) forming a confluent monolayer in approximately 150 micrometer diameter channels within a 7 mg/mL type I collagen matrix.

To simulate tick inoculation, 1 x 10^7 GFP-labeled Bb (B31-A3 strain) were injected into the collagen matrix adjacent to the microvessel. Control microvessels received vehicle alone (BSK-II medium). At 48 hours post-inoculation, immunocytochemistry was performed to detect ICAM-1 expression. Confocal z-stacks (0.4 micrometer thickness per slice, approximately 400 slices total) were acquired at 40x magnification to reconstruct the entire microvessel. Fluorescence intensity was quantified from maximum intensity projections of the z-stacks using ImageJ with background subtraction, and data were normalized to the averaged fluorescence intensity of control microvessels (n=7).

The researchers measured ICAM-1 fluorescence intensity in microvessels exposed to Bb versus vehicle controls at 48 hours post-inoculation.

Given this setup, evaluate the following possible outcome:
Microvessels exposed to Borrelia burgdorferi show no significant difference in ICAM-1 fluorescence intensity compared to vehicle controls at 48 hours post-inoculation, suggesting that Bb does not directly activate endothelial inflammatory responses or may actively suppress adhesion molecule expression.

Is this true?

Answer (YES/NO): NO